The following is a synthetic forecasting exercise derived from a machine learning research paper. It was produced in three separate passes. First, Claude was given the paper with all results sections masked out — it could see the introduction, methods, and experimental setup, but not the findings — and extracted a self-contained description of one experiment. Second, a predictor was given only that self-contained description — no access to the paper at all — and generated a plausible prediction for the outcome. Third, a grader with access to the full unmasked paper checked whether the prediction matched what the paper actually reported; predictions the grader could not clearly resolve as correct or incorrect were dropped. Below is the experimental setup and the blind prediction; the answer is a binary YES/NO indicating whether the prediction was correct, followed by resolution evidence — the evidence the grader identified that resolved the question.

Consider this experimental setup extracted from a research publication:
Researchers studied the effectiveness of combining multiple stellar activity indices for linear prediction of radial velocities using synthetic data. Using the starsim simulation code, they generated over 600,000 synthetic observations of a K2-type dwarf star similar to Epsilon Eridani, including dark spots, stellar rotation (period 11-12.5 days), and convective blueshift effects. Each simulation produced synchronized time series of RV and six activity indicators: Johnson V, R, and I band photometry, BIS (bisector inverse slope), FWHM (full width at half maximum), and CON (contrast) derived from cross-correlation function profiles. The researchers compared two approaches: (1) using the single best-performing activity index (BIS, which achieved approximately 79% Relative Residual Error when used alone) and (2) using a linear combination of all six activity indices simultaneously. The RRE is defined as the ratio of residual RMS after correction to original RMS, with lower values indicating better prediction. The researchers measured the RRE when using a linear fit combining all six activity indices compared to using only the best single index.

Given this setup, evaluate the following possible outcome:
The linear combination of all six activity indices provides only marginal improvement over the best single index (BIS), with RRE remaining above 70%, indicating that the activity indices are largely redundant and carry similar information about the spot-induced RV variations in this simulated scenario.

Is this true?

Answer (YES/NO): YES